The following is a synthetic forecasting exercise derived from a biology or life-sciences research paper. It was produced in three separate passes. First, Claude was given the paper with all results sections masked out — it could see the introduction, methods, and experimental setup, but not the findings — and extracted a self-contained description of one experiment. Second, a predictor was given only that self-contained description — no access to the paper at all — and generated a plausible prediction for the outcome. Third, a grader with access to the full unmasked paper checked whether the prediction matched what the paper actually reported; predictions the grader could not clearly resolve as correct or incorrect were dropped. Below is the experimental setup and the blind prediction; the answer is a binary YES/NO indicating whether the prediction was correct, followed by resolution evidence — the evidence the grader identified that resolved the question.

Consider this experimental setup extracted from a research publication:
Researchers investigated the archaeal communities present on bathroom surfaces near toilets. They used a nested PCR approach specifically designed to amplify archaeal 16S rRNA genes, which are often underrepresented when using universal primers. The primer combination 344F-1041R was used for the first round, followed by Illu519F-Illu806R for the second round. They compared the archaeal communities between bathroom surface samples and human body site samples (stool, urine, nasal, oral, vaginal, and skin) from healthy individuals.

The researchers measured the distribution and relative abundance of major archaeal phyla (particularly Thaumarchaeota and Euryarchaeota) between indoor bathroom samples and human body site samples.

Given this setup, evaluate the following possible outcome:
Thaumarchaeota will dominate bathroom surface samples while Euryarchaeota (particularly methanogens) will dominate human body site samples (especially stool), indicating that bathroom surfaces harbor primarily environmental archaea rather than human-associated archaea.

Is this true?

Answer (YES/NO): YES